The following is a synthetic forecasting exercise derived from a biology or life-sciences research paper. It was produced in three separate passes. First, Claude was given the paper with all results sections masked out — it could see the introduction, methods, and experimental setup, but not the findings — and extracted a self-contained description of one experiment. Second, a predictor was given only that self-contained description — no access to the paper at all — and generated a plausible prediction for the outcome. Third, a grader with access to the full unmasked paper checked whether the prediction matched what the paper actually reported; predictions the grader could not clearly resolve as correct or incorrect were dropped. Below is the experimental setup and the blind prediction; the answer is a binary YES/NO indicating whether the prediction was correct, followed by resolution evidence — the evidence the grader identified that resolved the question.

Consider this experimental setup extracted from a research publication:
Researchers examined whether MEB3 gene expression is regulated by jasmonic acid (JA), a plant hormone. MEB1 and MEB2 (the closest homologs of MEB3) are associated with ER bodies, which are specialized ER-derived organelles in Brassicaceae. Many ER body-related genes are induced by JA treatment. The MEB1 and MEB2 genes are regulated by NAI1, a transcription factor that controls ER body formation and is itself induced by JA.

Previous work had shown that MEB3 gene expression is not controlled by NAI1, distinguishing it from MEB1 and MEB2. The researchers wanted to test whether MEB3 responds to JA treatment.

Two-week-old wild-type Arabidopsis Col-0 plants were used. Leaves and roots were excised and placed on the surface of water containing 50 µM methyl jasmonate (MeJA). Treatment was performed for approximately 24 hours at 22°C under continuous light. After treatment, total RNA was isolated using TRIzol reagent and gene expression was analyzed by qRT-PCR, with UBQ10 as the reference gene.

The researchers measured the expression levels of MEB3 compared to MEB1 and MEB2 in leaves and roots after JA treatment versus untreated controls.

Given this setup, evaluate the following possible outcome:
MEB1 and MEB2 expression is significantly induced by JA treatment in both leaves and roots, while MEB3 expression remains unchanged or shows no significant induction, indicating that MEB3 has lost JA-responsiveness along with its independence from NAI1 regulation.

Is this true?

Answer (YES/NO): NO